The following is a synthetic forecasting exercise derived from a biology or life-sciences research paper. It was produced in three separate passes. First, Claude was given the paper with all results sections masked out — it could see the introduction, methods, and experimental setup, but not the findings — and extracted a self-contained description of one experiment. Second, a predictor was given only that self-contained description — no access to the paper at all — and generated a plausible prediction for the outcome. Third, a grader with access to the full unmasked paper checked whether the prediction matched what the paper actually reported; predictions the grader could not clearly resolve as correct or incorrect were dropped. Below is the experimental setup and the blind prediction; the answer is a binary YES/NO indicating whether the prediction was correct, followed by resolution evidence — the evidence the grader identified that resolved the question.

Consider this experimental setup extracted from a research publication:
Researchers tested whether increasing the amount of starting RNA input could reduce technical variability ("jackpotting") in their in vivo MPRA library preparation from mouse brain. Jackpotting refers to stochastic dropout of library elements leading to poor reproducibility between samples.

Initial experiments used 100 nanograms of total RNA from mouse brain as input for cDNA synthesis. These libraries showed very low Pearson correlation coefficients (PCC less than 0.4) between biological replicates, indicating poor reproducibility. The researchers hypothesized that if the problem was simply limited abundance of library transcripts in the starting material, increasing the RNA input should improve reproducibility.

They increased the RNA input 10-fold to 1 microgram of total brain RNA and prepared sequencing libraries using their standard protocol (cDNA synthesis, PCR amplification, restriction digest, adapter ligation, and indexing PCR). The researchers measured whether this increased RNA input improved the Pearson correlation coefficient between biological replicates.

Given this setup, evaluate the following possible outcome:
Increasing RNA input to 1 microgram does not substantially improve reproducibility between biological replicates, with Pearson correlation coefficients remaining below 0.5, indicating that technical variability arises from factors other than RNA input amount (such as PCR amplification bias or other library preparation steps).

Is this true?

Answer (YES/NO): NO